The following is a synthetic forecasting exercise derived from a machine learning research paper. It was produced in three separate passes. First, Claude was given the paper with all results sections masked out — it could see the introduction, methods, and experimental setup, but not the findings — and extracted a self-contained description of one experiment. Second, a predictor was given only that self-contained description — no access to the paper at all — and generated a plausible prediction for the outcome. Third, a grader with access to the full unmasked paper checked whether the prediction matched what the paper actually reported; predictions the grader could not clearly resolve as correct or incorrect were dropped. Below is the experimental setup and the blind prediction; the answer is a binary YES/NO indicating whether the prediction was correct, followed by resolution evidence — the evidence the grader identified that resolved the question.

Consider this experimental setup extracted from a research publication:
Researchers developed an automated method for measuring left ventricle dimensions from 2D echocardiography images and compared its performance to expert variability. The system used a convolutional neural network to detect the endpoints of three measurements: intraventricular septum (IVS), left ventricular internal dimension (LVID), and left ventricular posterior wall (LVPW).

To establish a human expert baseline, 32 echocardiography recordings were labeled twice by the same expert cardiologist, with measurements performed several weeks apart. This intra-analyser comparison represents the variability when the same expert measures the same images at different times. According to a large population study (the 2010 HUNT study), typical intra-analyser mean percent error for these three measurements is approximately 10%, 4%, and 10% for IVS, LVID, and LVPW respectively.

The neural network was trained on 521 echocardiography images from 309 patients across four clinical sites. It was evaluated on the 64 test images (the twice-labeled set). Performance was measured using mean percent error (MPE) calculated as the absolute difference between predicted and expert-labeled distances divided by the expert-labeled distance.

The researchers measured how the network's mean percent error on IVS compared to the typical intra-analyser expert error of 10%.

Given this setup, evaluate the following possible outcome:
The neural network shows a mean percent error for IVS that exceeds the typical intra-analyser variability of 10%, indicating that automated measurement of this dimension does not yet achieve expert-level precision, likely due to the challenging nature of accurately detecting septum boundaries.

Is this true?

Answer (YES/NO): YES